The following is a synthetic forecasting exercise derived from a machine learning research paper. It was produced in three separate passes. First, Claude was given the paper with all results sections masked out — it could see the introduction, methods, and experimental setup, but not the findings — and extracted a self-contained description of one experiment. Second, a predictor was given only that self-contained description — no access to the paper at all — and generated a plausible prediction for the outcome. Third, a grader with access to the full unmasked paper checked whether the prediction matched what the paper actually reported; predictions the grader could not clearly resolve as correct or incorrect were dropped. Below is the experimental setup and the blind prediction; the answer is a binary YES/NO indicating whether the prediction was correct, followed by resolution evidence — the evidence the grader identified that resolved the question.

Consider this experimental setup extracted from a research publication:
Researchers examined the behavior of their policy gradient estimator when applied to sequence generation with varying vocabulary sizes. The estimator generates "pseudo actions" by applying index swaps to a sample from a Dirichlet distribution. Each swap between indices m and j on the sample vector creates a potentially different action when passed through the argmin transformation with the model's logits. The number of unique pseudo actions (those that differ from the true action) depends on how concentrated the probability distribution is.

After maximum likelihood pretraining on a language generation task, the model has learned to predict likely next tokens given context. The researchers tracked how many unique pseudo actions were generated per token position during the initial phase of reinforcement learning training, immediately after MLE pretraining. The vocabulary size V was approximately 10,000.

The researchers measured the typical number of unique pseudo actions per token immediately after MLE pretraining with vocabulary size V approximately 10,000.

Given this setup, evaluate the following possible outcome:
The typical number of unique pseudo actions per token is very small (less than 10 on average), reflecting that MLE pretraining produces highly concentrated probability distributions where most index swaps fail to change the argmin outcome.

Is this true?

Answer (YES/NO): YES